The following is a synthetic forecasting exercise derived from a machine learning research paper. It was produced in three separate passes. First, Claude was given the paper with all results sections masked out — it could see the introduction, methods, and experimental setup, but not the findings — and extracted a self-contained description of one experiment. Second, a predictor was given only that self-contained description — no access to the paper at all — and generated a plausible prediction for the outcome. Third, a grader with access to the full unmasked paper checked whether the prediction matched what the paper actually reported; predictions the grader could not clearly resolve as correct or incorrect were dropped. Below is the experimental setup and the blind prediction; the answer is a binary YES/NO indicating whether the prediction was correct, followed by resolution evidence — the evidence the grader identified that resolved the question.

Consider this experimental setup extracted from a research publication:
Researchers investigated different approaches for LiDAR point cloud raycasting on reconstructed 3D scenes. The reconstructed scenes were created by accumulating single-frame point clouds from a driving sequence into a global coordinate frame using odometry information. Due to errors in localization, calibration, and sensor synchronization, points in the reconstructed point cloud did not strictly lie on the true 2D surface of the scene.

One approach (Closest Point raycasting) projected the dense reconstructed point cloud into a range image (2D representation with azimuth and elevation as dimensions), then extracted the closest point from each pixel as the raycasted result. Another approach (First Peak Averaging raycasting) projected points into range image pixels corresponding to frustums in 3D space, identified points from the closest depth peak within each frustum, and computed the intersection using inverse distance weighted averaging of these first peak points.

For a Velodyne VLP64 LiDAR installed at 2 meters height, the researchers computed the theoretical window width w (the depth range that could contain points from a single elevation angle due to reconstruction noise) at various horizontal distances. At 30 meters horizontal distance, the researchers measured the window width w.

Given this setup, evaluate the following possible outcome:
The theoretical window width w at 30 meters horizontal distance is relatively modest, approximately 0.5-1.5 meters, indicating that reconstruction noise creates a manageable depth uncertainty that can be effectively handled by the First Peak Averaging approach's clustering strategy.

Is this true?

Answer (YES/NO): NO